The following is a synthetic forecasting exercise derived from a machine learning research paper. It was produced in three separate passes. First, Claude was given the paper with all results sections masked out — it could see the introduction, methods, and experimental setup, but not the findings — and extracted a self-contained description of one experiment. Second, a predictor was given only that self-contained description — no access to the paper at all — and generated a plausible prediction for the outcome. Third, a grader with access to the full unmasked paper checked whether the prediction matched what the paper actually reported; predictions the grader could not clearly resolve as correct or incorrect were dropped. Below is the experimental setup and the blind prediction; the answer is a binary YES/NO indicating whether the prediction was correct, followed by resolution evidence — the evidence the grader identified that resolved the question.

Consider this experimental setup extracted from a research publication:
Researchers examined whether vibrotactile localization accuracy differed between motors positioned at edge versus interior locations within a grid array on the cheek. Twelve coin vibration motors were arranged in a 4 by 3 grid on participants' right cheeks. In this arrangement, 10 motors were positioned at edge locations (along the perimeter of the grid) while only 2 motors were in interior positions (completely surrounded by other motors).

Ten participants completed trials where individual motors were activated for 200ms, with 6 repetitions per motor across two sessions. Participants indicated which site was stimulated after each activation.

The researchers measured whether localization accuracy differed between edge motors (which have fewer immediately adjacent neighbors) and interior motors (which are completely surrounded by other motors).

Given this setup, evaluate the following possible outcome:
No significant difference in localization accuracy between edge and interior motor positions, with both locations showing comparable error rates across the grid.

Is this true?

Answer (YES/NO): NO